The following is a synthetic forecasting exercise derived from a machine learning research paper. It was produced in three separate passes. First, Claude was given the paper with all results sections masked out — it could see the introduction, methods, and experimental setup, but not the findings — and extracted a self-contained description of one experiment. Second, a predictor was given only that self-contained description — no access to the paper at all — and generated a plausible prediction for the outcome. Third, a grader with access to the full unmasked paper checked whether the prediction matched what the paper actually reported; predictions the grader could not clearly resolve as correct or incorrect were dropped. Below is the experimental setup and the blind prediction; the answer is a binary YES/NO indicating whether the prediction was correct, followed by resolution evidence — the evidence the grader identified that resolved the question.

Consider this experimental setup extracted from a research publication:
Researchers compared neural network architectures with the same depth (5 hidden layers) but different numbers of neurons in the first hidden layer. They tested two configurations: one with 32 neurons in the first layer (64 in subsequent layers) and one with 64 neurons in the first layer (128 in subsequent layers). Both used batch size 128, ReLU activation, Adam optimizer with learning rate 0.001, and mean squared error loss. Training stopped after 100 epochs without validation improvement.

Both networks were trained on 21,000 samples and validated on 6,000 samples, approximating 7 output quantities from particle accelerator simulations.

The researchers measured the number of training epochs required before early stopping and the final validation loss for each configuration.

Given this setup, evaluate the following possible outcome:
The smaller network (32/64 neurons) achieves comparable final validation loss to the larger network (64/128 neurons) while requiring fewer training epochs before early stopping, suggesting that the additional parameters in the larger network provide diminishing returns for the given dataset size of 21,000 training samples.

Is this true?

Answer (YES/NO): NO